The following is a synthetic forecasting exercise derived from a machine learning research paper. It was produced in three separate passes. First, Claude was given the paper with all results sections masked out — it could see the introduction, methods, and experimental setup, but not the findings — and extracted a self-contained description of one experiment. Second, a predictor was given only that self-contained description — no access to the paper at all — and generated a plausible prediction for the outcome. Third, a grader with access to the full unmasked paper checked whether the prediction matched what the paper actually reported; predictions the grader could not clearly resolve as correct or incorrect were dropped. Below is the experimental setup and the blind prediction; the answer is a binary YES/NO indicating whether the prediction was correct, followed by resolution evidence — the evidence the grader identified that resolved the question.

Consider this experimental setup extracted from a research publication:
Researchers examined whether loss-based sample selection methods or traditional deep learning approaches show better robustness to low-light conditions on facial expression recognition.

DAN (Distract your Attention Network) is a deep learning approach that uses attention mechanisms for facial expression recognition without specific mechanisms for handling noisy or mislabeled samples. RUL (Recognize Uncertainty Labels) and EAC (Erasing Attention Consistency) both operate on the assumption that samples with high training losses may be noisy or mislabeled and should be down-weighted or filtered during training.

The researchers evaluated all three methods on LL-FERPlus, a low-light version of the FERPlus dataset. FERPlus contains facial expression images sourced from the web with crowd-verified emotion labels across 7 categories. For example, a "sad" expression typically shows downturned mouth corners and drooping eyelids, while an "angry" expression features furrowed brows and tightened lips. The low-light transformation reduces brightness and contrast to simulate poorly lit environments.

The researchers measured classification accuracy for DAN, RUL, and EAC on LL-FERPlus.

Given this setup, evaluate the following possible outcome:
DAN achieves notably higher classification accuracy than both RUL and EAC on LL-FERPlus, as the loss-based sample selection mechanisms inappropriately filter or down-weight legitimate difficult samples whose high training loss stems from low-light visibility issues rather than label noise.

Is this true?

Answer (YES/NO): NO